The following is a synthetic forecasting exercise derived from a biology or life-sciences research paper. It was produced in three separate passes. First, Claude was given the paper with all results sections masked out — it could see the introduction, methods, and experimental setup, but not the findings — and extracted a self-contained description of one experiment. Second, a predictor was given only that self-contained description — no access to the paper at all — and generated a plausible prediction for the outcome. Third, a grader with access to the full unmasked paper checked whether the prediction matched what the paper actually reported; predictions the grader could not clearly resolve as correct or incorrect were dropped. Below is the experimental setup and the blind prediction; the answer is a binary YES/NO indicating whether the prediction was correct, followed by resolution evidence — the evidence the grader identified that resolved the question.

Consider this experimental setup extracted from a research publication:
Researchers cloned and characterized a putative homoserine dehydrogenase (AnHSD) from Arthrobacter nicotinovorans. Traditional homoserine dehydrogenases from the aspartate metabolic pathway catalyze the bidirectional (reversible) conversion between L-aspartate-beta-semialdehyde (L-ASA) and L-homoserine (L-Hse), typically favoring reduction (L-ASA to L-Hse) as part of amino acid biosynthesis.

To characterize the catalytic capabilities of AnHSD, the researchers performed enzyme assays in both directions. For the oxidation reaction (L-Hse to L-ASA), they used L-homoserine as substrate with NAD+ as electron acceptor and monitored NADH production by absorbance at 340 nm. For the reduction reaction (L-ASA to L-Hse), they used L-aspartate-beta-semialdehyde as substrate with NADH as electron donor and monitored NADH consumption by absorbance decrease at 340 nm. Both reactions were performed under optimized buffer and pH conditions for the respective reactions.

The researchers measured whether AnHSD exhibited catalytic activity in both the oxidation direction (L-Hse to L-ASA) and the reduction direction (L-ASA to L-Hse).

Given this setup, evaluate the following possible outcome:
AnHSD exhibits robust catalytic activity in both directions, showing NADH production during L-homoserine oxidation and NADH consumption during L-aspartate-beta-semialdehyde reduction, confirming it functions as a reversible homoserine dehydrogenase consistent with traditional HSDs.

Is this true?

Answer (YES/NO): NO